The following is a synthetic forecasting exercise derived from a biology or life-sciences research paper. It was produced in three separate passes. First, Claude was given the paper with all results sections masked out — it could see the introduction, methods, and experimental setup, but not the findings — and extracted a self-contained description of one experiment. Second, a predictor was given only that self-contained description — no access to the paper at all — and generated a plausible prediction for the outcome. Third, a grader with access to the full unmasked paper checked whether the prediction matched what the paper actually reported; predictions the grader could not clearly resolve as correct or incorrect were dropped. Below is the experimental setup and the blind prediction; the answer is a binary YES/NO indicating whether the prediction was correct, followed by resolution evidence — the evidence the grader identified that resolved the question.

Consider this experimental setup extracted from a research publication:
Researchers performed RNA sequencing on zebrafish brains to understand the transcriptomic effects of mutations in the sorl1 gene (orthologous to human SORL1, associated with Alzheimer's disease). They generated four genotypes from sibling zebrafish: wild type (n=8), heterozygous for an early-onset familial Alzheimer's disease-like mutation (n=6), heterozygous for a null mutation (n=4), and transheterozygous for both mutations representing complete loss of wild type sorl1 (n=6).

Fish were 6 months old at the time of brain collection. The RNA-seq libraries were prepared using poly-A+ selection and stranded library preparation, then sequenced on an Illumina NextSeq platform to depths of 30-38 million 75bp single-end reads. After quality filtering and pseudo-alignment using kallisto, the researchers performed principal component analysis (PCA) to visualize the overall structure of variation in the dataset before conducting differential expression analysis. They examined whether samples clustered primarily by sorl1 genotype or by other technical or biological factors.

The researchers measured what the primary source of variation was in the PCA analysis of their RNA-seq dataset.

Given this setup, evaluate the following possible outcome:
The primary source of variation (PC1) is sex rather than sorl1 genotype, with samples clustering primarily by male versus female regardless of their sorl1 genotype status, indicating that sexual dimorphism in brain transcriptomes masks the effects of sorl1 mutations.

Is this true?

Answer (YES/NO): NO